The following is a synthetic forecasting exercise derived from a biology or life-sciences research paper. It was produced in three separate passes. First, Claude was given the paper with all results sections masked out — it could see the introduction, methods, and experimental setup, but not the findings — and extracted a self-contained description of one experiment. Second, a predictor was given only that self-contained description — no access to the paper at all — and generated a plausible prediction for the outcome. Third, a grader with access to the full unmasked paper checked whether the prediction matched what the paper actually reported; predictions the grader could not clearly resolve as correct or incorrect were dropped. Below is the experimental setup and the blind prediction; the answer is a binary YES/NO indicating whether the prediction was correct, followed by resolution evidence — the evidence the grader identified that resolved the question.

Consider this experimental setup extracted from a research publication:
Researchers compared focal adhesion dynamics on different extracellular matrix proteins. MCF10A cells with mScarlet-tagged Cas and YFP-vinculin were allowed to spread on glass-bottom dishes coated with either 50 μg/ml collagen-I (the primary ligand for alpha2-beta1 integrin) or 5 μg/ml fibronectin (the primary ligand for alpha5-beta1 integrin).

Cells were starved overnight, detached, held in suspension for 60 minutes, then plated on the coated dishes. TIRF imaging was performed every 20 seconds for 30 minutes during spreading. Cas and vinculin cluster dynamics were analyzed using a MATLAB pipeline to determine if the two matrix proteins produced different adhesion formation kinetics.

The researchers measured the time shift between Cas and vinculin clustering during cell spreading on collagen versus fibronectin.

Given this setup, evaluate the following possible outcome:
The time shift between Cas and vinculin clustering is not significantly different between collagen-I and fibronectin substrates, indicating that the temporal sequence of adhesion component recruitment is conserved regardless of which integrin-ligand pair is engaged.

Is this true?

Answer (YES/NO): YES